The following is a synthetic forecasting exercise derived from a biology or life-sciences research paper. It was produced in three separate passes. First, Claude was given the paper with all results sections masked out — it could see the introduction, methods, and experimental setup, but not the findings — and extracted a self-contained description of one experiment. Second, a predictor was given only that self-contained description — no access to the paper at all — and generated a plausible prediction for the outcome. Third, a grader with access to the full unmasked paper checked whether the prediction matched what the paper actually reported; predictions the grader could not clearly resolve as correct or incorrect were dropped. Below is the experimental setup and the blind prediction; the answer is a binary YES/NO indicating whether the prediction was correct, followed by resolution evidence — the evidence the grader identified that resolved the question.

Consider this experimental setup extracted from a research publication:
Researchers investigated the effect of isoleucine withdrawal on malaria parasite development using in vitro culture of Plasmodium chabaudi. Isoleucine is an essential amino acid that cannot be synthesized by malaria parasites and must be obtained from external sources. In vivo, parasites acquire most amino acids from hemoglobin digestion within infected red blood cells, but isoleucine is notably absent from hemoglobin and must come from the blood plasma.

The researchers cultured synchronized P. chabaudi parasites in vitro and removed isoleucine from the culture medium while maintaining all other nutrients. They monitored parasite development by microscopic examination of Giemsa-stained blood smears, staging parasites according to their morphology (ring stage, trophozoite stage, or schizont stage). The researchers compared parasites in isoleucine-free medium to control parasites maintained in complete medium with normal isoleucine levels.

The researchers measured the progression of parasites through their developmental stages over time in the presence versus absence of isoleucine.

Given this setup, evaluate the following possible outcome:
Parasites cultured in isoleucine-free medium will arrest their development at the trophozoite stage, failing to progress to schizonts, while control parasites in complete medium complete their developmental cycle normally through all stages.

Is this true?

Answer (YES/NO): NO